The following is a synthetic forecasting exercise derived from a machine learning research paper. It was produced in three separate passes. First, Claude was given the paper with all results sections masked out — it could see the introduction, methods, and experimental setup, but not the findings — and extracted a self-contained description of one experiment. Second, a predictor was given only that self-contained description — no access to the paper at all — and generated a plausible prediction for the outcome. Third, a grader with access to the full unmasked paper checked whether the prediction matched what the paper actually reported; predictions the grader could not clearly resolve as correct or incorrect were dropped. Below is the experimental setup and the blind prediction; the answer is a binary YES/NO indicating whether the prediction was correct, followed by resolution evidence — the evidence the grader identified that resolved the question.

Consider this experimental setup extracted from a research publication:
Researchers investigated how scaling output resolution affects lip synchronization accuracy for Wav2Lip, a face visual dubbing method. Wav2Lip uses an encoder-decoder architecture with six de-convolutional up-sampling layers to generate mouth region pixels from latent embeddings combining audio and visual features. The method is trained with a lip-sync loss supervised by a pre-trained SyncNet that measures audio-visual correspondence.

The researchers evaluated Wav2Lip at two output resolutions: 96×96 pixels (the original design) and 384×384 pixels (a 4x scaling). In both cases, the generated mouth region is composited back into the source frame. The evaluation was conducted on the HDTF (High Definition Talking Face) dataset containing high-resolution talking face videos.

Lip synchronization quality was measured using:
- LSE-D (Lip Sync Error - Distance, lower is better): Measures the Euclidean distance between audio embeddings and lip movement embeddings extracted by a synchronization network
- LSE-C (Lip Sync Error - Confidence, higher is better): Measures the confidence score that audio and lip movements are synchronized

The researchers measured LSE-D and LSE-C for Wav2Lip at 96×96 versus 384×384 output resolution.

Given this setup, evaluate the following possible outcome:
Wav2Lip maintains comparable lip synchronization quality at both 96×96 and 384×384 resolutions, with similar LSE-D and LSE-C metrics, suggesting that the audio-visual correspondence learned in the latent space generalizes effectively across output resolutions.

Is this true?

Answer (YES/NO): NO